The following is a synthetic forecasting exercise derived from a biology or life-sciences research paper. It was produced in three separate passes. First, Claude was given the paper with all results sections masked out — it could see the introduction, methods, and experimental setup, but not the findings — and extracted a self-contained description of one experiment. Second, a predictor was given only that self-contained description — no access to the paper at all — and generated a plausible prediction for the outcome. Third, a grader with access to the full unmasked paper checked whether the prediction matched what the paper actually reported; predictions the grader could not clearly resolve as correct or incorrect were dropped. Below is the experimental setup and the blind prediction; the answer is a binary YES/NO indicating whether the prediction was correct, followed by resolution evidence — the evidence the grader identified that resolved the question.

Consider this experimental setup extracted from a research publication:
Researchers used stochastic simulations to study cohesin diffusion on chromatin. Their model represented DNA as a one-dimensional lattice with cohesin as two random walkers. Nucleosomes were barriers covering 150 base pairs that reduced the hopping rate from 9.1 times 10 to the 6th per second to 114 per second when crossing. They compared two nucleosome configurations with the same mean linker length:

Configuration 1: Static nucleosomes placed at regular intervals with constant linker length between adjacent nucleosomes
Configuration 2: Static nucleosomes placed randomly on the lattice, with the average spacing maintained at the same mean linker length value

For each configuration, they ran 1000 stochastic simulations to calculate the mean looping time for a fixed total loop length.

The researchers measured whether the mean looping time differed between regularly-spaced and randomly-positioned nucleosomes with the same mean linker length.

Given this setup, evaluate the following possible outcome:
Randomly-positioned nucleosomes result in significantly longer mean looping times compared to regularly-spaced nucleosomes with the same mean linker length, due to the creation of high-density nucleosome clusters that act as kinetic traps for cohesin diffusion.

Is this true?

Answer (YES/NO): NO